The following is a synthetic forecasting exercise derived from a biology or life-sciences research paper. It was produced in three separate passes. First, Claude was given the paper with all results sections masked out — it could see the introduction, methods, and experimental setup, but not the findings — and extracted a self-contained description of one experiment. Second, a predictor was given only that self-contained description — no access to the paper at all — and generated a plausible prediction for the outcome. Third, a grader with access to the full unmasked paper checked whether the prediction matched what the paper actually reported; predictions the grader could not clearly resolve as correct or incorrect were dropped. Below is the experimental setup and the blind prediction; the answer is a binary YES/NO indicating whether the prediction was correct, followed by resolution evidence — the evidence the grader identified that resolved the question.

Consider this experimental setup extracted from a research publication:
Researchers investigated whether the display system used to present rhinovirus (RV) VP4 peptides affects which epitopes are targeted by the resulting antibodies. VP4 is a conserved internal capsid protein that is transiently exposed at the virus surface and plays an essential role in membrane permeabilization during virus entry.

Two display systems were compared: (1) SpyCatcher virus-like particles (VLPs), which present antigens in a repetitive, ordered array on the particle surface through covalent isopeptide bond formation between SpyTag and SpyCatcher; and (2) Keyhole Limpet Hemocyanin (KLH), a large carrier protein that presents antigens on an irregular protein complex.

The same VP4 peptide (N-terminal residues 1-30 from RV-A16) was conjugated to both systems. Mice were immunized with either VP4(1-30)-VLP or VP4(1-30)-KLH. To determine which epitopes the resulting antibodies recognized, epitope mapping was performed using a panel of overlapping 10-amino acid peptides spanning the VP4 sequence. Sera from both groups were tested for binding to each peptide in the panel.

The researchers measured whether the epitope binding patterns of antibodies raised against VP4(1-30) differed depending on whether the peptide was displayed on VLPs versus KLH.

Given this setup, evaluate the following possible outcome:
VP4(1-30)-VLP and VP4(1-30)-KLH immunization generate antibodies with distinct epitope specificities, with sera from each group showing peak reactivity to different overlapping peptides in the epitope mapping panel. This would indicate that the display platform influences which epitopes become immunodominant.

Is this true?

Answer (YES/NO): YES